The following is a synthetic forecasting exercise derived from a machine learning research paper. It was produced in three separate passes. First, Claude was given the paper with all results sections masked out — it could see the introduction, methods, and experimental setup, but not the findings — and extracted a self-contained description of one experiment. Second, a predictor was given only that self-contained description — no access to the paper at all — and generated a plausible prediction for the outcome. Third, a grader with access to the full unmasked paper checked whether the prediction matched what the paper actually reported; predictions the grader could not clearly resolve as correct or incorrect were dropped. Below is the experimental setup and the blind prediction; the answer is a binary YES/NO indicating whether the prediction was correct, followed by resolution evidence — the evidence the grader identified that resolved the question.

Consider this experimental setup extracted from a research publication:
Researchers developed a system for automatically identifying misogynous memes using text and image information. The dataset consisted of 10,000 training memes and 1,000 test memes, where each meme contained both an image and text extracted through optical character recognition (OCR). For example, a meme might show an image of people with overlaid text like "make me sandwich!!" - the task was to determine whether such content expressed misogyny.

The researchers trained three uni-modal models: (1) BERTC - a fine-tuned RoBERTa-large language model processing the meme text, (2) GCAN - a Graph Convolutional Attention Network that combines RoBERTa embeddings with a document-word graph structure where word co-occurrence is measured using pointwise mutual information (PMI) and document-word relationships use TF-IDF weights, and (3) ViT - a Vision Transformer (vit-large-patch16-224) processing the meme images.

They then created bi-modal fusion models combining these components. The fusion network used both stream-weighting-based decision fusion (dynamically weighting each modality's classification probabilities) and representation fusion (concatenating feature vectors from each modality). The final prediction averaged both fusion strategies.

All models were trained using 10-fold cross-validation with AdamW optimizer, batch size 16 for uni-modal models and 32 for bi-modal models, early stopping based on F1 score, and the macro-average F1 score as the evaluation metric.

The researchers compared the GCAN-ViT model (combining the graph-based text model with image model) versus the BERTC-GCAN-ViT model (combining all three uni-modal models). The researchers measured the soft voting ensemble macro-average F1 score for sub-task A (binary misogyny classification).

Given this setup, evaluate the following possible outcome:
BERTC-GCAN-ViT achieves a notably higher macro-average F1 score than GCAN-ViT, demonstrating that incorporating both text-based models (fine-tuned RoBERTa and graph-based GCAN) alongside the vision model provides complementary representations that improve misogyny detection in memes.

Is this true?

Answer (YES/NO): NO